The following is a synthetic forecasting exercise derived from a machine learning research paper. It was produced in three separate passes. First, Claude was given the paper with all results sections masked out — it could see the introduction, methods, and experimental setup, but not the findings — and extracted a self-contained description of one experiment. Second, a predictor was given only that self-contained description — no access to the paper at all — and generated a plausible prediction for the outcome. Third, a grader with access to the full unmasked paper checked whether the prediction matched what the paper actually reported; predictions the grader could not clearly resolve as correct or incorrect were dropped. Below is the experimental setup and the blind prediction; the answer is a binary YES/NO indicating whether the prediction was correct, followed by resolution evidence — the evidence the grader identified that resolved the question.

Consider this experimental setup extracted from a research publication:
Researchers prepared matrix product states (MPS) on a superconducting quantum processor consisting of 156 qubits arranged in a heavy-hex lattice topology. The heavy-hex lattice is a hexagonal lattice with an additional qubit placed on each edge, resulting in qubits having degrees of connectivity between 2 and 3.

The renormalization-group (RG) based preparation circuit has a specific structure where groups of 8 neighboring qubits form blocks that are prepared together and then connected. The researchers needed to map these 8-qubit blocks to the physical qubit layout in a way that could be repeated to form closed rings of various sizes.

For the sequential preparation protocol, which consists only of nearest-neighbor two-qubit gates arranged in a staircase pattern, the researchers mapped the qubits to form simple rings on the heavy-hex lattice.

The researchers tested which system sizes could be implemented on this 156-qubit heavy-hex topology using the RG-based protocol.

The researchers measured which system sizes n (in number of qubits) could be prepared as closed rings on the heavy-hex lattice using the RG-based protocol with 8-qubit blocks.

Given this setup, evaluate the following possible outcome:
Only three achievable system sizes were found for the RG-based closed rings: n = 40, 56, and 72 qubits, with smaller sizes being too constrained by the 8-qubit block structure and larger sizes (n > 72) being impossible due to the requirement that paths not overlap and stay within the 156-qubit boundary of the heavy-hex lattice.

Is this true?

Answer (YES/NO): NO